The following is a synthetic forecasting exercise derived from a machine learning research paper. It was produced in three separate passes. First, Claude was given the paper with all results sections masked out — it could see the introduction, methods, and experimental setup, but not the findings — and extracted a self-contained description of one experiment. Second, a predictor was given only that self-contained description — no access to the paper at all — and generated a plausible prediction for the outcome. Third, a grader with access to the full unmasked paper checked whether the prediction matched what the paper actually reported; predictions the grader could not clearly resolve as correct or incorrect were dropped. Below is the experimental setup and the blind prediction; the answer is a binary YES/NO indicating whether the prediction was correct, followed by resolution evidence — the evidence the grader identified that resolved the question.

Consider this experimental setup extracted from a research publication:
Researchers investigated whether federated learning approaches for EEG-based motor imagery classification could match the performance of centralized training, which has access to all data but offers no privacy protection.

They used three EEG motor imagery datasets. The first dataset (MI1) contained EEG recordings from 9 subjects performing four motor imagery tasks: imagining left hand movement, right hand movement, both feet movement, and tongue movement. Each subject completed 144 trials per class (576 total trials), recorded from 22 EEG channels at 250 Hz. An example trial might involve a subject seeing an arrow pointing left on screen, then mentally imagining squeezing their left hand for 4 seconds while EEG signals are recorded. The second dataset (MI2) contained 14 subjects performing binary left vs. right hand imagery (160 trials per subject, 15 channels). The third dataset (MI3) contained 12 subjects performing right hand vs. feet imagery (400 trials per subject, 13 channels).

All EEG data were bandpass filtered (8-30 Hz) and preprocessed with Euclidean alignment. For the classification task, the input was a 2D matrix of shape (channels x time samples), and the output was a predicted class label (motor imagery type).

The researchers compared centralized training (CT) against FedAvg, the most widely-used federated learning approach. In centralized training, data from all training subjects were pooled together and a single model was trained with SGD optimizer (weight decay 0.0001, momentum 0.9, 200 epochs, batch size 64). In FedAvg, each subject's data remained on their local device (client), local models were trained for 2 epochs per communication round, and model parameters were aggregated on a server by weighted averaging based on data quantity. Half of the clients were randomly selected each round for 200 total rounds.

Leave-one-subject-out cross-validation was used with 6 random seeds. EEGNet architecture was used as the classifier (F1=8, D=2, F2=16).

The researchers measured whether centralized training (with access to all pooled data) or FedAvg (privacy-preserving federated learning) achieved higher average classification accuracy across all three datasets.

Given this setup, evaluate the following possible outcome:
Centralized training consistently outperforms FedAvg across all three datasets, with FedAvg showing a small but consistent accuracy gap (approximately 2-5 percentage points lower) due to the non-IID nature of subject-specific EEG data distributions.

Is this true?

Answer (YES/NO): NO